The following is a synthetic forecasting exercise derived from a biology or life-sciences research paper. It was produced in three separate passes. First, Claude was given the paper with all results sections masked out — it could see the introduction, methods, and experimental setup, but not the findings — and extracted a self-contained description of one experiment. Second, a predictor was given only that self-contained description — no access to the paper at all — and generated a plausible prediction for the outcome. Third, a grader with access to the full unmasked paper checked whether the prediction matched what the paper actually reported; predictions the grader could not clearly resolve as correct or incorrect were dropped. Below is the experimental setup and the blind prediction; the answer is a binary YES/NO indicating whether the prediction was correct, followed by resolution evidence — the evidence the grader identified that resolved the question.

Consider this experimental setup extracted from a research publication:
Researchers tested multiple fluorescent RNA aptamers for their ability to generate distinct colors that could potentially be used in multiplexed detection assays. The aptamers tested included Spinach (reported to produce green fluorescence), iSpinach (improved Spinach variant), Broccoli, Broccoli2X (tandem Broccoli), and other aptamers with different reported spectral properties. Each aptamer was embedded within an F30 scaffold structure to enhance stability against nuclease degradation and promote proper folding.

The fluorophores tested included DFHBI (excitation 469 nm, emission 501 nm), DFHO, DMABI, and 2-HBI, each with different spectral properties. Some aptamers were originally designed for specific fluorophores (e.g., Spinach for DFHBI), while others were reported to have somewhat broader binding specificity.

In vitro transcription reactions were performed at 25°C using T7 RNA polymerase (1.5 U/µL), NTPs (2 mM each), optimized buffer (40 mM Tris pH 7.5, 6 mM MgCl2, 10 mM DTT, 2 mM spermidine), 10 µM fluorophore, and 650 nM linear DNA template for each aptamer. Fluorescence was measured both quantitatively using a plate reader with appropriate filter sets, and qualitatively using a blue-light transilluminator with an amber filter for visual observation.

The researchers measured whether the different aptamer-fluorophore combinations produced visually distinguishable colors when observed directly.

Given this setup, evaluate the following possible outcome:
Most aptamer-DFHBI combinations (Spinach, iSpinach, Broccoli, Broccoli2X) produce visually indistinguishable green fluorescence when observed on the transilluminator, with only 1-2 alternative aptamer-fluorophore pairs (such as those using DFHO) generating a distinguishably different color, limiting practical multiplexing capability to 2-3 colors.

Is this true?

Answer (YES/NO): NO